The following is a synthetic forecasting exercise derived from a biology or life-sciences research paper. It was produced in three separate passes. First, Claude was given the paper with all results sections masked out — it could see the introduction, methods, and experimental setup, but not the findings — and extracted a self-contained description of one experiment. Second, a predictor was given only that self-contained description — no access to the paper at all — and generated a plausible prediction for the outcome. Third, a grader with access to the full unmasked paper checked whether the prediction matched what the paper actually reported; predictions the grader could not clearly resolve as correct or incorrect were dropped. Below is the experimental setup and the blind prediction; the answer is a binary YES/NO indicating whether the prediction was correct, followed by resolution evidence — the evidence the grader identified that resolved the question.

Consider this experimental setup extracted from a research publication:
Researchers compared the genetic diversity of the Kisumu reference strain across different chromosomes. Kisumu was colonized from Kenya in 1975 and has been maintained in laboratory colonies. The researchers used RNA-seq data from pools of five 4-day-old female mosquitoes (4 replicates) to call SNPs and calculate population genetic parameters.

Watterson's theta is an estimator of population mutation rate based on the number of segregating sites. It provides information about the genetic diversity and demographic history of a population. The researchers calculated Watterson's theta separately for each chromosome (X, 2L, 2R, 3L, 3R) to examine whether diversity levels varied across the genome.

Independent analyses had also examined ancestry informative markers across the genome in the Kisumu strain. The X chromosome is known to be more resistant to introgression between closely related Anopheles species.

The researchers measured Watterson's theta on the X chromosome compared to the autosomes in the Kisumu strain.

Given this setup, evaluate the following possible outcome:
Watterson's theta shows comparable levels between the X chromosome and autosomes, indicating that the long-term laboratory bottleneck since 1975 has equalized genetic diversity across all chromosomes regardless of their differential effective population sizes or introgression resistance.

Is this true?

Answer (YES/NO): NO